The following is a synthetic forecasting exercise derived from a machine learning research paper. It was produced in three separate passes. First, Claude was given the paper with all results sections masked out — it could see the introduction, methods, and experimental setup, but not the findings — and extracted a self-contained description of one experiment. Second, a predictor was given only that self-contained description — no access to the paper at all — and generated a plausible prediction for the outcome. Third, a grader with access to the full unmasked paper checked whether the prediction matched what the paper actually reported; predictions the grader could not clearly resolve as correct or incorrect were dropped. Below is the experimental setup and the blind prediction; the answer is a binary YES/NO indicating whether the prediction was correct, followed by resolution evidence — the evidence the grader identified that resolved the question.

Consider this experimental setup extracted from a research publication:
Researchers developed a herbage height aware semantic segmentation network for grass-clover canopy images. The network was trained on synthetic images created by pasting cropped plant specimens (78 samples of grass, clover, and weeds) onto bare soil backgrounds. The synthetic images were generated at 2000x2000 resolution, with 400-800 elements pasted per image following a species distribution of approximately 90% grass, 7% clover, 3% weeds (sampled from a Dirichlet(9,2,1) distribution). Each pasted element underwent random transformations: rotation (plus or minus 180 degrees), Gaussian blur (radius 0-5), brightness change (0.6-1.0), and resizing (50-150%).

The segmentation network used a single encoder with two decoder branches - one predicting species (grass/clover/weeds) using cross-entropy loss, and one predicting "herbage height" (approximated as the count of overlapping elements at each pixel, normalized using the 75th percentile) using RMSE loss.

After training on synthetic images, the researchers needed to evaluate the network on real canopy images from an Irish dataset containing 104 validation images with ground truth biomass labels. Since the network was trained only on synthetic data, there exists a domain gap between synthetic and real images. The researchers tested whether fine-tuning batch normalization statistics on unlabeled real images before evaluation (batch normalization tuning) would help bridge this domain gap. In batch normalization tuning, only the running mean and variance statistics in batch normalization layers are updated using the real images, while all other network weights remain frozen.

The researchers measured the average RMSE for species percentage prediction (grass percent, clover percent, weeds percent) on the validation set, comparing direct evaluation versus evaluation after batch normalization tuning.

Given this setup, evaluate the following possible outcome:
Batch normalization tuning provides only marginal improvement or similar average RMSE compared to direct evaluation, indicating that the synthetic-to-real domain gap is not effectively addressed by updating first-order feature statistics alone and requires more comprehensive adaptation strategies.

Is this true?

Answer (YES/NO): NO